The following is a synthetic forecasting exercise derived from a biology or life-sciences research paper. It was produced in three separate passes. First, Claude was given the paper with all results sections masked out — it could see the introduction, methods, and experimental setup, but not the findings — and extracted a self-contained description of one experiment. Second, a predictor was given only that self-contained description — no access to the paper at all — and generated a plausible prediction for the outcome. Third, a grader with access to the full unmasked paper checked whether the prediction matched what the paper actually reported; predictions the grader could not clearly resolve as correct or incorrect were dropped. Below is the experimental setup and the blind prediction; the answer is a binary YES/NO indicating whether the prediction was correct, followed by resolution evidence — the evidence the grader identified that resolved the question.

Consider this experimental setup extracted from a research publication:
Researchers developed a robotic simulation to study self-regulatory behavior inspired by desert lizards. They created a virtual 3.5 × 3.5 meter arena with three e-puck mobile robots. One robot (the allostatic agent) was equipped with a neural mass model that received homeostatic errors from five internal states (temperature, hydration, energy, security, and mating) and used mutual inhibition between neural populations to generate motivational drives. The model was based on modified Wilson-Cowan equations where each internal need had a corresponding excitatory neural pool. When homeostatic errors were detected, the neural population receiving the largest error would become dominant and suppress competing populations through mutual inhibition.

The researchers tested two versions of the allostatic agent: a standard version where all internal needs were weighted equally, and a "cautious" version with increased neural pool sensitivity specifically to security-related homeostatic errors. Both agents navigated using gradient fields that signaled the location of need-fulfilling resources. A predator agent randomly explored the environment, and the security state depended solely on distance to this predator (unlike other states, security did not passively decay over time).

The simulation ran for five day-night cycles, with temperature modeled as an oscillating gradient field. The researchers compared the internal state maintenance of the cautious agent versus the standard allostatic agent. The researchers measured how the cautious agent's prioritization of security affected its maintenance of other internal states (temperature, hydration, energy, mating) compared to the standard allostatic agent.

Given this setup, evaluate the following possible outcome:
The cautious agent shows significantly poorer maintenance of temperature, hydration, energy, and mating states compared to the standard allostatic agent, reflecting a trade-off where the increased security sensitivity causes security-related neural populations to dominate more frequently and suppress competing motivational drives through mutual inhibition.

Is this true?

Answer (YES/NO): NO